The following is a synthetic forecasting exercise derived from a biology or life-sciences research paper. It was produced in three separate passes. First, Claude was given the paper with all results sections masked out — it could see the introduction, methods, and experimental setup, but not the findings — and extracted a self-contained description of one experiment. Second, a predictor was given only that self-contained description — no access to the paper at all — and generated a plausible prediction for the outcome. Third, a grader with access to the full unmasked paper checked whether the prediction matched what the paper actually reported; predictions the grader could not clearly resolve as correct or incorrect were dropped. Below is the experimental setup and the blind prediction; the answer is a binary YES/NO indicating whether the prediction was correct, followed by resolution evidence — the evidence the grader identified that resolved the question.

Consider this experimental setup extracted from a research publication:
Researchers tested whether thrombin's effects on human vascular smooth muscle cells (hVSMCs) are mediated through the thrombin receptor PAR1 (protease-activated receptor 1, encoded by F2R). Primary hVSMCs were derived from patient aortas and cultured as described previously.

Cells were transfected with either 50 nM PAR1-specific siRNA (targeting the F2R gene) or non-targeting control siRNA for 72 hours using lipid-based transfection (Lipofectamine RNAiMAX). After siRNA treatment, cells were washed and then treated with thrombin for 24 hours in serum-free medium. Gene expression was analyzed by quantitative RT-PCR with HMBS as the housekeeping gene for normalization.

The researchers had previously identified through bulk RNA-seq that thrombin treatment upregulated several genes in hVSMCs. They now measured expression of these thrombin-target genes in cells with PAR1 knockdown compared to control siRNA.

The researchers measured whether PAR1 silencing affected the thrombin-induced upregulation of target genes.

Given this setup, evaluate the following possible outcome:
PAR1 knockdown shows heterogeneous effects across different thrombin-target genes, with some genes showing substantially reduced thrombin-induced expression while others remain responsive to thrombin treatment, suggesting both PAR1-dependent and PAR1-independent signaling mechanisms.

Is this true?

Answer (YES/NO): NO